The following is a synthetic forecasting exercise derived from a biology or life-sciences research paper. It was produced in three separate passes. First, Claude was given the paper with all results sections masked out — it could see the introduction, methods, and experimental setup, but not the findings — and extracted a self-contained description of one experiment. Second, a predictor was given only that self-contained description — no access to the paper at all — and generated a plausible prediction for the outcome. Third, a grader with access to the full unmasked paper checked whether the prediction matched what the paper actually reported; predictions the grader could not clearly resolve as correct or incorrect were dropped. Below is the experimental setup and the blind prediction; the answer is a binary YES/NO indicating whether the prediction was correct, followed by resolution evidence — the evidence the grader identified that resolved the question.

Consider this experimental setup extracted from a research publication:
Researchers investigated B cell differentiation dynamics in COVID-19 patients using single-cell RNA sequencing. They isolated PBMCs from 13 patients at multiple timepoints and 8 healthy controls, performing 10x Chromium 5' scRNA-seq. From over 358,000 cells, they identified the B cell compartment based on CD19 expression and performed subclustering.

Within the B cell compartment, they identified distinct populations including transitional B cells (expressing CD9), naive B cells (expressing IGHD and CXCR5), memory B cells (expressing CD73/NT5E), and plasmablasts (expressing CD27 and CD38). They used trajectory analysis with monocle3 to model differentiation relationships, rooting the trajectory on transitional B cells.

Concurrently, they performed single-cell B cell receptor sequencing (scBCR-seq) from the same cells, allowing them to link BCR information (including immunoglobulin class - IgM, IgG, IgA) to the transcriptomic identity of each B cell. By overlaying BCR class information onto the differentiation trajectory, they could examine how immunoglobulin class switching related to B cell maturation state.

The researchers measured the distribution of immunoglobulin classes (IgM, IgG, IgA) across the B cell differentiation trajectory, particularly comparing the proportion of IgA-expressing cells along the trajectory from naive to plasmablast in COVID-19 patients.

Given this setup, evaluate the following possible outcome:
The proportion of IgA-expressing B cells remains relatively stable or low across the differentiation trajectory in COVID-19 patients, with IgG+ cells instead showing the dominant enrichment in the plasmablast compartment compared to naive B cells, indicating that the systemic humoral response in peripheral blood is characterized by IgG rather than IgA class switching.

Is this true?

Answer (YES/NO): NO